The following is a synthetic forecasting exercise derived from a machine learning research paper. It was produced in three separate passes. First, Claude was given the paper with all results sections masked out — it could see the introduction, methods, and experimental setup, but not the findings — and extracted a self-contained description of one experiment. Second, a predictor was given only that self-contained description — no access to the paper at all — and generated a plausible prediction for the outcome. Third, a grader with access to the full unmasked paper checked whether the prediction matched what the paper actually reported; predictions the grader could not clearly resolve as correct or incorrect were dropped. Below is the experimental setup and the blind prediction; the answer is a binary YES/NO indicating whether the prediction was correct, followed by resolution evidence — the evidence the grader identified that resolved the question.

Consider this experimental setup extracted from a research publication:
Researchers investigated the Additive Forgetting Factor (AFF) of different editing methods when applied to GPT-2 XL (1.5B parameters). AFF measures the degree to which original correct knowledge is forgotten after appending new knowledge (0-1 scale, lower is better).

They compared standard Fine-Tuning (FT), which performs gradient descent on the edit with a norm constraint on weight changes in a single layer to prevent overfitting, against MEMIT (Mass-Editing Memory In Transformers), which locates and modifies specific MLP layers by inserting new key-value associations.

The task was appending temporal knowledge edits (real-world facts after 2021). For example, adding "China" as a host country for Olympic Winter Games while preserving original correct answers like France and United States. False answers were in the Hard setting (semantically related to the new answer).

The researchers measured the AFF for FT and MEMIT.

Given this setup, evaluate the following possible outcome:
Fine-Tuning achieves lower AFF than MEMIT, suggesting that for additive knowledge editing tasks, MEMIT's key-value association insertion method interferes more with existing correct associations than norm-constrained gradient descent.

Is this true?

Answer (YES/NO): NO